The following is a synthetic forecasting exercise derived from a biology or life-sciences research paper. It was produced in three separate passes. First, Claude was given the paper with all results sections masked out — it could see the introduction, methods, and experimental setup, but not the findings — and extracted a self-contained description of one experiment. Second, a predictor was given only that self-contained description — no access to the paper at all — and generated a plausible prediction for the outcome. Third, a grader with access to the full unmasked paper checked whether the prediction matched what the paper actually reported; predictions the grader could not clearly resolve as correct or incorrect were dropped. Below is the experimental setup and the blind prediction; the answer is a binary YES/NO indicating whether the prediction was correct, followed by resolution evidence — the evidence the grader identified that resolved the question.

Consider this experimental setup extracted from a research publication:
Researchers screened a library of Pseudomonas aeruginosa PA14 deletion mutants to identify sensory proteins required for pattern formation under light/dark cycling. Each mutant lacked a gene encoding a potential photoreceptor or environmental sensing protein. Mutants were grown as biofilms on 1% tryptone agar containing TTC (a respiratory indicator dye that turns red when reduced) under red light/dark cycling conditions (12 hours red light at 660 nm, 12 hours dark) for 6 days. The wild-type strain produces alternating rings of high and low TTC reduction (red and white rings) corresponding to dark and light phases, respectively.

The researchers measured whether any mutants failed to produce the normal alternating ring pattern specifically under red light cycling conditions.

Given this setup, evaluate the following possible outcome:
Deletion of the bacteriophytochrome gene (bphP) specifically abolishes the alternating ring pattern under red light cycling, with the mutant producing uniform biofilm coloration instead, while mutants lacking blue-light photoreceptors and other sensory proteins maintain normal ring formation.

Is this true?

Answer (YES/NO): NO